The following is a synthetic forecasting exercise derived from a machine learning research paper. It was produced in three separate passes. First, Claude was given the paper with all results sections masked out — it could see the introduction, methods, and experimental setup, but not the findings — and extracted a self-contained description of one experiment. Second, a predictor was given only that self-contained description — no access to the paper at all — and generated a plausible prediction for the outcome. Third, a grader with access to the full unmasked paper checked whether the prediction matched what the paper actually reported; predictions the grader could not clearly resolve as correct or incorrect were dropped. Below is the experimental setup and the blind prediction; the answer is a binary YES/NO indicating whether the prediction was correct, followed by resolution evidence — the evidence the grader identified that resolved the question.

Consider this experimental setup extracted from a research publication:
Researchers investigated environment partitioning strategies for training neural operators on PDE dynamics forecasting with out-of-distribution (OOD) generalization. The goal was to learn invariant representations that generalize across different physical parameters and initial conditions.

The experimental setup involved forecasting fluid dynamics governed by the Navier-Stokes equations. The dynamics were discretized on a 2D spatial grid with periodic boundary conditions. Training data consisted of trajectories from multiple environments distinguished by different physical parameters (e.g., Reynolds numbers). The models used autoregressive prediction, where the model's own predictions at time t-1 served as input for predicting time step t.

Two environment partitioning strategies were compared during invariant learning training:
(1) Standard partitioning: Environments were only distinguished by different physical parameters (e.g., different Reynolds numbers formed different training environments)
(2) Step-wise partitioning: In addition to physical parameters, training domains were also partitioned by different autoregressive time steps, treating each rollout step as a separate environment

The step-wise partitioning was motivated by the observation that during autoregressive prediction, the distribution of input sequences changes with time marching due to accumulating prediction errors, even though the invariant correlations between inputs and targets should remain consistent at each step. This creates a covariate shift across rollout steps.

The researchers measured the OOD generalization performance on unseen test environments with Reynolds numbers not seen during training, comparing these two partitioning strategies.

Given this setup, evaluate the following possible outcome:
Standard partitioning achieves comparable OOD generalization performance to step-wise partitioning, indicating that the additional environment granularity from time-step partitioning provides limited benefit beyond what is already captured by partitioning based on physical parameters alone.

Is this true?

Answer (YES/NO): NO